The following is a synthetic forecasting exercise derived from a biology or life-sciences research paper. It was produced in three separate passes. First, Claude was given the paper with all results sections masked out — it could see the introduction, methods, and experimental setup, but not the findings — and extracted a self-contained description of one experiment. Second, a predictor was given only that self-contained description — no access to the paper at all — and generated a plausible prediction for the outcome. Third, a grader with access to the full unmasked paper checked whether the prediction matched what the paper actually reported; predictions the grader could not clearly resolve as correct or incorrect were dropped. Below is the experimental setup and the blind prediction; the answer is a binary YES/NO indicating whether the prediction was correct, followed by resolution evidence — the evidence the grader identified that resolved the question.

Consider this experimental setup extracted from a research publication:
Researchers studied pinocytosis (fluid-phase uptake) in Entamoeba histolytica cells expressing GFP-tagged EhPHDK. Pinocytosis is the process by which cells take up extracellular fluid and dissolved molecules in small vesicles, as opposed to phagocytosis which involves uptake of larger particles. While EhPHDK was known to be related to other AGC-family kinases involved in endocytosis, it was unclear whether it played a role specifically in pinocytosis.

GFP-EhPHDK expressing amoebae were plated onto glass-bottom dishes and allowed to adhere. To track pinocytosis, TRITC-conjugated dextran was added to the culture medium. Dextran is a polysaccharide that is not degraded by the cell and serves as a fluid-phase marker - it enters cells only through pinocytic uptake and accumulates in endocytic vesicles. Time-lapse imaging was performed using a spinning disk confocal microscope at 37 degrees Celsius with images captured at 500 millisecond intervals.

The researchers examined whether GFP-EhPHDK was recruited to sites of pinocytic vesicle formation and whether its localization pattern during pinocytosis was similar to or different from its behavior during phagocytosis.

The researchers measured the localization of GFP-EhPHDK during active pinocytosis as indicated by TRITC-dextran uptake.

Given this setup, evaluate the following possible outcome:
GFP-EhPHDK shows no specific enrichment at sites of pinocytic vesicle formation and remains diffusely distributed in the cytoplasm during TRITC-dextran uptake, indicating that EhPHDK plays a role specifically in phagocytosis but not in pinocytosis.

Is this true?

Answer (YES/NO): NO